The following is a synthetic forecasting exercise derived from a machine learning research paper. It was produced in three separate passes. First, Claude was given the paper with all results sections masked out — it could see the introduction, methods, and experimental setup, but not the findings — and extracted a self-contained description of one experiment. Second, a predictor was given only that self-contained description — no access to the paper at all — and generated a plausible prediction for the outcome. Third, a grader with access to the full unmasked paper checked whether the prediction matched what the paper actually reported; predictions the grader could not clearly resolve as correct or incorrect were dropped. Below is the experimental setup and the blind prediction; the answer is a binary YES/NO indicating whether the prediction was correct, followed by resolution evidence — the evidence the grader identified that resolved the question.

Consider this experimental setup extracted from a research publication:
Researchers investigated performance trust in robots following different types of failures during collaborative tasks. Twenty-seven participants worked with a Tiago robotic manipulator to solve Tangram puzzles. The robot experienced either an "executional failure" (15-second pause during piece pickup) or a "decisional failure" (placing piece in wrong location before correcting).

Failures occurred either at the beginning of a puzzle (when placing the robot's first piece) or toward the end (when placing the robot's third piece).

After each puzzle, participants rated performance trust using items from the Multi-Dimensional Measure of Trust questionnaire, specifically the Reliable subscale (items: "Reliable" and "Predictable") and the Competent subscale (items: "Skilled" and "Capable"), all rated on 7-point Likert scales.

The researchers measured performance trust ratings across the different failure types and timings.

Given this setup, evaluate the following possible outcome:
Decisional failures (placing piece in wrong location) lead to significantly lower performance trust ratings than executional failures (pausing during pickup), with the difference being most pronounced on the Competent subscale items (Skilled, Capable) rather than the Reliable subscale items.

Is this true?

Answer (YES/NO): NO